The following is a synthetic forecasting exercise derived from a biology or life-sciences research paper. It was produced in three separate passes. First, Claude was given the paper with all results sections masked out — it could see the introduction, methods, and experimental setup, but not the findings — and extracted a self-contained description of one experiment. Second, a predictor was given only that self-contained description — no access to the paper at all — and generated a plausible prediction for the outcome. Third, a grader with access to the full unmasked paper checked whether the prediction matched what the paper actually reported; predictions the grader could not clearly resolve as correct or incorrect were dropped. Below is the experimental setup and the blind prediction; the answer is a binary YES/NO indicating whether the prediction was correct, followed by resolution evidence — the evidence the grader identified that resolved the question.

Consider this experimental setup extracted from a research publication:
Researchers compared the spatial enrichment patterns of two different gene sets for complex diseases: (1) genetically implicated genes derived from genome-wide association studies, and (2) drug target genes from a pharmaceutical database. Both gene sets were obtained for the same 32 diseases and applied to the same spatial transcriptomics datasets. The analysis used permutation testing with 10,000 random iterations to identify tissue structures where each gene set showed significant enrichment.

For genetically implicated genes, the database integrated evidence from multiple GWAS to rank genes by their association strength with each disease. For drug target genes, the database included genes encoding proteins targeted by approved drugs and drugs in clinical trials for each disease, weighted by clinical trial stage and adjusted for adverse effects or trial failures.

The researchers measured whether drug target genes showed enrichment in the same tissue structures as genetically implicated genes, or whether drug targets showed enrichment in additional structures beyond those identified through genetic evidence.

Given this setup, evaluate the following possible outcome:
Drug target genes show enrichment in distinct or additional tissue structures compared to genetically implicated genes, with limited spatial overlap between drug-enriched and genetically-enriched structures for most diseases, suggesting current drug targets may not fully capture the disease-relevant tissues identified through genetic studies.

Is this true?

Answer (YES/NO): NO